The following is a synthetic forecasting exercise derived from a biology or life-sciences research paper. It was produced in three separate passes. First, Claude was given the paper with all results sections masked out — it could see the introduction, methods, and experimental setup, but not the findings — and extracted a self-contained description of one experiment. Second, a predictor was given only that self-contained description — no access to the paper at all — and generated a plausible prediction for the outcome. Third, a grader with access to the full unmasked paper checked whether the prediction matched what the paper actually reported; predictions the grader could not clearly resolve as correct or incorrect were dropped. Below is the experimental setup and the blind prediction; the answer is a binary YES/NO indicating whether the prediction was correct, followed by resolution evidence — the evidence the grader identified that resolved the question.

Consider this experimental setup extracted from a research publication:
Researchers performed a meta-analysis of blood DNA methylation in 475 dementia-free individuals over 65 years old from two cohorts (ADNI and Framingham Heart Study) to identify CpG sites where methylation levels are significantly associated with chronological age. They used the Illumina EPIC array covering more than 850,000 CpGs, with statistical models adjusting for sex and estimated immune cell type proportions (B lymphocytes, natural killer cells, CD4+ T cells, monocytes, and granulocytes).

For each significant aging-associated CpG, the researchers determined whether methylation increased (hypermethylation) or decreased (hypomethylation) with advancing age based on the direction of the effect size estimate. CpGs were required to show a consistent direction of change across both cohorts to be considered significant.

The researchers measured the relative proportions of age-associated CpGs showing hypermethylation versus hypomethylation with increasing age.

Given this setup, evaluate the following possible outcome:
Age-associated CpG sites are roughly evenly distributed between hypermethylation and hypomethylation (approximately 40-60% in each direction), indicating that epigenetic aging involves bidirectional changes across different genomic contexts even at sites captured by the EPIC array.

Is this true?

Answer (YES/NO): YES